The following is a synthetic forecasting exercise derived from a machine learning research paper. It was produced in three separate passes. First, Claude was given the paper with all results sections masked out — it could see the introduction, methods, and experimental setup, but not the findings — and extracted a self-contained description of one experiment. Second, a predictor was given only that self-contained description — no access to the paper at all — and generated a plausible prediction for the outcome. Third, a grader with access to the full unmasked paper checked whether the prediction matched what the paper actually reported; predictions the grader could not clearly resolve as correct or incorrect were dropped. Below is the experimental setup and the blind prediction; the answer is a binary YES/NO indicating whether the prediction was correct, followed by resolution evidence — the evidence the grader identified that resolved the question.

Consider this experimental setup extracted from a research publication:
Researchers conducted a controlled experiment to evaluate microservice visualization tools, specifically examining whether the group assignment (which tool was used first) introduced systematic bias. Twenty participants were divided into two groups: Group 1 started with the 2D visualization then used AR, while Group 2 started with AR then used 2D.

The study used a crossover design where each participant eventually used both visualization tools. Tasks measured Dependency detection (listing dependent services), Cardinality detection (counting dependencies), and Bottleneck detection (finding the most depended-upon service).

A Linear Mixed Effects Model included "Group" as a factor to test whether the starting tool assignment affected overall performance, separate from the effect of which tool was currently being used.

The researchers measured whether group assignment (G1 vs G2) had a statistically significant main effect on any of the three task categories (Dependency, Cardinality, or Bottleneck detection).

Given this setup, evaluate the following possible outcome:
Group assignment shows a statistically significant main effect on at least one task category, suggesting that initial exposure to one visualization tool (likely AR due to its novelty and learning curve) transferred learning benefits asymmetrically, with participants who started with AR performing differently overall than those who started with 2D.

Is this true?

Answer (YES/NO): NO